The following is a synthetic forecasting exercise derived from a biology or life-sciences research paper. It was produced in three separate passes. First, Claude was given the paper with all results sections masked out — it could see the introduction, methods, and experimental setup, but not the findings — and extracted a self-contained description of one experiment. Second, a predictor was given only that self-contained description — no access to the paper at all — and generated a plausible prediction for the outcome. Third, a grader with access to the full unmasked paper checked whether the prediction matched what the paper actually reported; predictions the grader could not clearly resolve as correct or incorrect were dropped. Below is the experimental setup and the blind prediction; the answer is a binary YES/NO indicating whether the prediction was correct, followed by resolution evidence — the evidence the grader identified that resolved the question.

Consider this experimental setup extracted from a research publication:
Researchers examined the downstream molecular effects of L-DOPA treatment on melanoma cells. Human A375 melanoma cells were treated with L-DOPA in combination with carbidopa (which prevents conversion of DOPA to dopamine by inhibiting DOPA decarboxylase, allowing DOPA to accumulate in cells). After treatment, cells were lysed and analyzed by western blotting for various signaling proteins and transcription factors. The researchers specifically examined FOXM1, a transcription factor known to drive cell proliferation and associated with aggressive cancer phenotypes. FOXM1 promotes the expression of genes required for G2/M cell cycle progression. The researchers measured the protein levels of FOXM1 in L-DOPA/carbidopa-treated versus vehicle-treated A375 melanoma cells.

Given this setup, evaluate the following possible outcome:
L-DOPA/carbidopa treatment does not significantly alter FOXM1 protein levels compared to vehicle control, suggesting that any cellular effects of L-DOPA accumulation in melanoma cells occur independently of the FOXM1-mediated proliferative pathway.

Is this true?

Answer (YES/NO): NO